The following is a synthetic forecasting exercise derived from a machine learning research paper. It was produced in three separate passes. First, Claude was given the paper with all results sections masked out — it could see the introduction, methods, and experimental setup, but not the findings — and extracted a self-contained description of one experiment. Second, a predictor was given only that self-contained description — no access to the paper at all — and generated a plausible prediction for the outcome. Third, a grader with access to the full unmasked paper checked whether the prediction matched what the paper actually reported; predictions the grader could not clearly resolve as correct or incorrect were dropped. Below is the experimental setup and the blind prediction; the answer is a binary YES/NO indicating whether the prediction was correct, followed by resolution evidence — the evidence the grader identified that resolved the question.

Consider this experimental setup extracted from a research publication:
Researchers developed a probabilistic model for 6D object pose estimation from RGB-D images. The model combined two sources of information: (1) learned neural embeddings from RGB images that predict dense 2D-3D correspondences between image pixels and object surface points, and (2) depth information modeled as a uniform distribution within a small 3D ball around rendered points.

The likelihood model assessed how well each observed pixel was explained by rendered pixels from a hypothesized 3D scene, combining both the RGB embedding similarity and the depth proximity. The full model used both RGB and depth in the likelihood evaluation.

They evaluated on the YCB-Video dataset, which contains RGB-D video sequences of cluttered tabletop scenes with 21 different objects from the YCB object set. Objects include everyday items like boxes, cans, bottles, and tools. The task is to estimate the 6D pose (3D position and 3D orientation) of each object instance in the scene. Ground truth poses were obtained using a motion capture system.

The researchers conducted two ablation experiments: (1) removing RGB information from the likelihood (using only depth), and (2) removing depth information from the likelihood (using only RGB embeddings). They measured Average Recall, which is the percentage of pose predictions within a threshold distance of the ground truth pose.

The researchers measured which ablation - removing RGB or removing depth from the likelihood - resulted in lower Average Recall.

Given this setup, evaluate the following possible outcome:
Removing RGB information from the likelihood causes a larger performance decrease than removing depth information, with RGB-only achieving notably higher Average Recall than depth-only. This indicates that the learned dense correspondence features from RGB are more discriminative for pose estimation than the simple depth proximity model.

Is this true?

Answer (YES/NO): NO